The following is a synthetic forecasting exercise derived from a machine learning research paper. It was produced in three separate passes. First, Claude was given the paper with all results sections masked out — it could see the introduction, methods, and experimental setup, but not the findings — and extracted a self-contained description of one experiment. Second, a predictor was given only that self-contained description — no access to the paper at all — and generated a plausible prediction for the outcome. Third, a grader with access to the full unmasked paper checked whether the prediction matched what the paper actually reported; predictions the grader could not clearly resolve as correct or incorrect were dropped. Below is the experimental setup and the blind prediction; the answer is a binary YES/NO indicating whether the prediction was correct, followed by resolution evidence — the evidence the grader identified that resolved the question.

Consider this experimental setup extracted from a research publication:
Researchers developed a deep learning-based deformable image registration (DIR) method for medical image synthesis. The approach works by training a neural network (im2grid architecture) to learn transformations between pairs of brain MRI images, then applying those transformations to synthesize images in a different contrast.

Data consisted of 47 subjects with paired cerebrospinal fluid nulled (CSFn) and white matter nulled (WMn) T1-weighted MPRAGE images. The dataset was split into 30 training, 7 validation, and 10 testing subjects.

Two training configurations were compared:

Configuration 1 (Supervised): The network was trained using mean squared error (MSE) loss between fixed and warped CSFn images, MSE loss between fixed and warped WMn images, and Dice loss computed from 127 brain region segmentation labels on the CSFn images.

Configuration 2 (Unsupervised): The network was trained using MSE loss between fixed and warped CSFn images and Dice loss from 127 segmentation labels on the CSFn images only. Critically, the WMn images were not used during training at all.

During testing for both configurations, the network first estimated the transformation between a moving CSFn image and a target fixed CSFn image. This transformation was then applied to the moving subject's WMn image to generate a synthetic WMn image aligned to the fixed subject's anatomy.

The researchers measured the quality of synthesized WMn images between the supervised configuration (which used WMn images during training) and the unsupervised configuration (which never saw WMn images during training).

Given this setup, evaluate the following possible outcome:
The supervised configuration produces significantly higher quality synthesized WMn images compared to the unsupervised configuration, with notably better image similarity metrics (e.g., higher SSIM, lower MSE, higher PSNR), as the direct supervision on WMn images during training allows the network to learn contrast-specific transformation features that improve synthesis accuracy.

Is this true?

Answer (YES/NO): NO